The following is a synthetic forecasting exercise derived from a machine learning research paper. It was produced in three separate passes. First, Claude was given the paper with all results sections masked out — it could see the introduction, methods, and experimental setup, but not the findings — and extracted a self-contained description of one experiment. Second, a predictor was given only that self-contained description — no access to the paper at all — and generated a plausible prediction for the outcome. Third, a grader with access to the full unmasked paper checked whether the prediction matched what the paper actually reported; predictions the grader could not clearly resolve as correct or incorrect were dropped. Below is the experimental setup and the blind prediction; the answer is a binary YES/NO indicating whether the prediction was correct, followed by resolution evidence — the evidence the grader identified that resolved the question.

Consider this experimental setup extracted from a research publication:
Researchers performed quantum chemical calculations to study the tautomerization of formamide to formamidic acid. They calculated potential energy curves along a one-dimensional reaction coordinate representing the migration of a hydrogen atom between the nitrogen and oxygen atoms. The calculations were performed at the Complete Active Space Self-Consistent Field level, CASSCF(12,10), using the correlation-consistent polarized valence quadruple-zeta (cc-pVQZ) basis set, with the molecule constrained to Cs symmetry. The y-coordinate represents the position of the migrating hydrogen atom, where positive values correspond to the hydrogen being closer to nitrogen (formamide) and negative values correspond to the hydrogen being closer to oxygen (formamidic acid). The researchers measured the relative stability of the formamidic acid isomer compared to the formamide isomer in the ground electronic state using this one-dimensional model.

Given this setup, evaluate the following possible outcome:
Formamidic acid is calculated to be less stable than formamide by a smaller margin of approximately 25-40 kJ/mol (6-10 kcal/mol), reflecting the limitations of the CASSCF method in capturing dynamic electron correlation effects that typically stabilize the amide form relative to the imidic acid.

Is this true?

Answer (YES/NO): NO